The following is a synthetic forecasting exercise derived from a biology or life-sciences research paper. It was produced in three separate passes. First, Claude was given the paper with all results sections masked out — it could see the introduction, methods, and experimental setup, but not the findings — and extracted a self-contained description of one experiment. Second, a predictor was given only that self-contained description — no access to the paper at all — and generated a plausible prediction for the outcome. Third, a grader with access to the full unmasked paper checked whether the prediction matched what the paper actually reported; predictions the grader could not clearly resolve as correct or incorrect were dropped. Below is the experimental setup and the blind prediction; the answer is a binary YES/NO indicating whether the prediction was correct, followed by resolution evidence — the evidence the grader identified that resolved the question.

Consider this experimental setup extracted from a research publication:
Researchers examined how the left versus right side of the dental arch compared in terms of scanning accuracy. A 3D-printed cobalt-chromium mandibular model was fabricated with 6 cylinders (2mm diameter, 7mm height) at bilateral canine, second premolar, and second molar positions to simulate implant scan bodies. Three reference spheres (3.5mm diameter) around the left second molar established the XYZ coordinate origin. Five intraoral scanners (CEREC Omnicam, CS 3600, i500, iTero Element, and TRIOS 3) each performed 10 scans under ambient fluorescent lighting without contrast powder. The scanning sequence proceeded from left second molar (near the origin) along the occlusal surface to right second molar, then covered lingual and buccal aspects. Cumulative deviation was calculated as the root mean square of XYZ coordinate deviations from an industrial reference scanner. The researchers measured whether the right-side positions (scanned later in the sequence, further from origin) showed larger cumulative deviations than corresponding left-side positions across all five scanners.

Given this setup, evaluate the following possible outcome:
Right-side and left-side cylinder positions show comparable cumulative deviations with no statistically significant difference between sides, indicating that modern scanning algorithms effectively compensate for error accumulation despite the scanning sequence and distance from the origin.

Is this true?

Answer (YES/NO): NO